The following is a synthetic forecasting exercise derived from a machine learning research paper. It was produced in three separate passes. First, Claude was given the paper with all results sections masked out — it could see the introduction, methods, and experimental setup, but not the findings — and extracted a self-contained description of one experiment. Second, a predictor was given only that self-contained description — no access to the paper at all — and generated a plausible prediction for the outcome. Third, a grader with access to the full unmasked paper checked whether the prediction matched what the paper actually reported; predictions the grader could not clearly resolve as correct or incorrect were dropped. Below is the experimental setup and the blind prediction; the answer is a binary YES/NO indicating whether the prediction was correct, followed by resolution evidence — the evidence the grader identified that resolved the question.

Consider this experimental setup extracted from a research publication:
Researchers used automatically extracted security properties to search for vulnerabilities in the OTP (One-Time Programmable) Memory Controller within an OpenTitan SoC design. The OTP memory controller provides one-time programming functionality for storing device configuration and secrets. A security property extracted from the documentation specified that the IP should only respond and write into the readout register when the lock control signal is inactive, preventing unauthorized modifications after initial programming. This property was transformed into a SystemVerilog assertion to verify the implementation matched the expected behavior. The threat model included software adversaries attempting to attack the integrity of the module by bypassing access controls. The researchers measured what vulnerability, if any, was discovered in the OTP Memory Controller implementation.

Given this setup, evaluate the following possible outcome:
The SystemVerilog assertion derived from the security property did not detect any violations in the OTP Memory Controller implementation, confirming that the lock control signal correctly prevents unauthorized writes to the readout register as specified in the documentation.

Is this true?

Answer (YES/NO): NO